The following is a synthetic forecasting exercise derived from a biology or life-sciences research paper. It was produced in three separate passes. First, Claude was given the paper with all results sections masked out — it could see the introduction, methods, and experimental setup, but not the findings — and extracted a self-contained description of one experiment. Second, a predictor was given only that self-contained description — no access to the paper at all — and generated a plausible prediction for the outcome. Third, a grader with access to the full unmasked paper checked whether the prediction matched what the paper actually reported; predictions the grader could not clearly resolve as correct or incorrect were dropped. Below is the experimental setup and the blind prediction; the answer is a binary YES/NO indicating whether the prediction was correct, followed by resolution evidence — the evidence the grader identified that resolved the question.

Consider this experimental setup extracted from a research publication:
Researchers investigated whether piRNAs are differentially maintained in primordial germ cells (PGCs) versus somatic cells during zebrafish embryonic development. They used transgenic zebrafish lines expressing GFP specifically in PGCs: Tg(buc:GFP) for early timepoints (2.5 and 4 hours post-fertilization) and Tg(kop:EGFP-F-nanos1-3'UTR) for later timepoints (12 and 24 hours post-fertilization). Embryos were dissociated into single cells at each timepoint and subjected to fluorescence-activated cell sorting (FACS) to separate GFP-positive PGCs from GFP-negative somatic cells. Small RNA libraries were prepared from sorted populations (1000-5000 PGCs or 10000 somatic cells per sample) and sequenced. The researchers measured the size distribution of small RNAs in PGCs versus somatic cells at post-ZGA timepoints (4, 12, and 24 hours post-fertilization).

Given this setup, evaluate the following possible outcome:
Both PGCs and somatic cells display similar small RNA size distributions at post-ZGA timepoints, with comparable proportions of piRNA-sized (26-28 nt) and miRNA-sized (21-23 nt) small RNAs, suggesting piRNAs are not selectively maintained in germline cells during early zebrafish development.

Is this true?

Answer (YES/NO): NO